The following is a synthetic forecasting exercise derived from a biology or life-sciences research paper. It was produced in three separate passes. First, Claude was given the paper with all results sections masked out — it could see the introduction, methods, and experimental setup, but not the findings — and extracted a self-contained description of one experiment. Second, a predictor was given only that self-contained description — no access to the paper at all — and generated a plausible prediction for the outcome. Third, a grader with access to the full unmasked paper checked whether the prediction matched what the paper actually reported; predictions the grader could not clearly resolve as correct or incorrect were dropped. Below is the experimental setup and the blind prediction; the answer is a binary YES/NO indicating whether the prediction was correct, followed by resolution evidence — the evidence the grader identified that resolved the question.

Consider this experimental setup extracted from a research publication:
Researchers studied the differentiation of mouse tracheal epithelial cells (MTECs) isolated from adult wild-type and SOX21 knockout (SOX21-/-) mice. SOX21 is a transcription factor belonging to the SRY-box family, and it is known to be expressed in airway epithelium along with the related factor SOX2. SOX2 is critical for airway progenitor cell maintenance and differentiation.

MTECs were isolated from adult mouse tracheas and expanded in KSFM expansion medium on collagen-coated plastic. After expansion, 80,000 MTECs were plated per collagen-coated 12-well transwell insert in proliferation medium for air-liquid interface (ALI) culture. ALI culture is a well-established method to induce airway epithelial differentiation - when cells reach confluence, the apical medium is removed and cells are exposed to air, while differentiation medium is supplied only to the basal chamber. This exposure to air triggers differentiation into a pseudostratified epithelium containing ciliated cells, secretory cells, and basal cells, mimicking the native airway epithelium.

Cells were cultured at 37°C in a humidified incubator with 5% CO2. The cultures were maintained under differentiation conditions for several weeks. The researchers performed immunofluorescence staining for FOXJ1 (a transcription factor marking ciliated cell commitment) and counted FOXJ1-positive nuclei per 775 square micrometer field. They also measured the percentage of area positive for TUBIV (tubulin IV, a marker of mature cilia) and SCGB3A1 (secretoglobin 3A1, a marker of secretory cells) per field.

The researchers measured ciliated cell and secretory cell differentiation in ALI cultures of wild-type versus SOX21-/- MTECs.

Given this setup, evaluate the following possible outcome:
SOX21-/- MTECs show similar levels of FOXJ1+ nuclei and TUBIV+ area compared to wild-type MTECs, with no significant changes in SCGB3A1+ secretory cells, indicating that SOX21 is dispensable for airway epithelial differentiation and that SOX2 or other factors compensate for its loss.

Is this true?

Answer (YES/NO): NO